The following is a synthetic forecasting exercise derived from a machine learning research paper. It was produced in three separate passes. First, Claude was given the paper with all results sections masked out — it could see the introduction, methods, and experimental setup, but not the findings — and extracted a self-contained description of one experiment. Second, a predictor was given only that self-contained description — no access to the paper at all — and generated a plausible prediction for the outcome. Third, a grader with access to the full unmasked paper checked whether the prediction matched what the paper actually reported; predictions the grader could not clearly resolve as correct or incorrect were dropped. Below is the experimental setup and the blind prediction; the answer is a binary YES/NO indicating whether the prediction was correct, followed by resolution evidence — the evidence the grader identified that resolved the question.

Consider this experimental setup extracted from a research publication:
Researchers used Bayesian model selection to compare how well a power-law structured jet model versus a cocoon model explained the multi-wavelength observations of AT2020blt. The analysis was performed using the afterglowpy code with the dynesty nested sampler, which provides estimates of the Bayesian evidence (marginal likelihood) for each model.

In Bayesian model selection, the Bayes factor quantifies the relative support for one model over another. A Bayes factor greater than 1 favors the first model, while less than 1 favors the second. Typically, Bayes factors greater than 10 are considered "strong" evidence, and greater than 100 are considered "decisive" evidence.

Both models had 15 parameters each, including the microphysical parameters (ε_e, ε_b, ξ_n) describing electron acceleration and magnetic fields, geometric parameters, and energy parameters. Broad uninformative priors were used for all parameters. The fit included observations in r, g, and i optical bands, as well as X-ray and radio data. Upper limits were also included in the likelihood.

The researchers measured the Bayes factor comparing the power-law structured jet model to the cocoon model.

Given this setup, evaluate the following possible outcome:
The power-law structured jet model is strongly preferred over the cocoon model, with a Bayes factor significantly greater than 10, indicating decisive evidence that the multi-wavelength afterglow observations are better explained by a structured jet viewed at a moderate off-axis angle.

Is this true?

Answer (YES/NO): NO